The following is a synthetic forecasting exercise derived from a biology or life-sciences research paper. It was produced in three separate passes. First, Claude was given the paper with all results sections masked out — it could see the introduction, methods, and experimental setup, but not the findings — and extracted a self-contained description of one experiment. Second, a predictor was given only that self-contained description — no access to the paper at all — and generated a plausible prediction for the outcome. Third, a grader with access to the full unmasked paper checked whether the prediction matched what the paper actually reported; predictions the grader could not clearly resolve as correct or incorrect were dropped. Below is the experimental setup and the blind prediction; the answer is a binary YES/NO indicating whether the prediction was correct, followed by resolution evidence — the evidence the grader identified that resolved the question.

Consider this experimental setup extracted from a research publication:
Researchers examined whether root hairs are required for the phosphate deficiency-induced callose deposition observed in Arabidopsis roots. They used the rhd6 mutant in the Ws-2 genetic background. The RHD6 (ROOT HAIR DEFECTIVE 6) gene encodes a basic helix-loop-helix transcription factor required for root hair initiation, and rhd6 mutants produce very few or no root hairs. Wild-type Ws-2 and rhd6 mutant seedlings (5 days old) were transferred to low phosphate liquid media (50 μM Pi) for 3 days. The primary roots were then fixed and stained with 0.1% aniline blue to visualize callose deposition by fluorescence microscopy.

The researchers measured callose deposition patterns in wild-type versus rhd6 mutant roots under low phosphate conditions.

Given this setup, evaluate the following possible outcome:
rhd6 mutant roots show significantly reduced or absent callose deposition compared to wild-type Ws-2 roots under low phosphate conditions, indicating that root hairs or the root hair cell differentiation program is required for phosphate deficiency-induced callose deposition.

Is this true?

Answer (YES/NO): YES